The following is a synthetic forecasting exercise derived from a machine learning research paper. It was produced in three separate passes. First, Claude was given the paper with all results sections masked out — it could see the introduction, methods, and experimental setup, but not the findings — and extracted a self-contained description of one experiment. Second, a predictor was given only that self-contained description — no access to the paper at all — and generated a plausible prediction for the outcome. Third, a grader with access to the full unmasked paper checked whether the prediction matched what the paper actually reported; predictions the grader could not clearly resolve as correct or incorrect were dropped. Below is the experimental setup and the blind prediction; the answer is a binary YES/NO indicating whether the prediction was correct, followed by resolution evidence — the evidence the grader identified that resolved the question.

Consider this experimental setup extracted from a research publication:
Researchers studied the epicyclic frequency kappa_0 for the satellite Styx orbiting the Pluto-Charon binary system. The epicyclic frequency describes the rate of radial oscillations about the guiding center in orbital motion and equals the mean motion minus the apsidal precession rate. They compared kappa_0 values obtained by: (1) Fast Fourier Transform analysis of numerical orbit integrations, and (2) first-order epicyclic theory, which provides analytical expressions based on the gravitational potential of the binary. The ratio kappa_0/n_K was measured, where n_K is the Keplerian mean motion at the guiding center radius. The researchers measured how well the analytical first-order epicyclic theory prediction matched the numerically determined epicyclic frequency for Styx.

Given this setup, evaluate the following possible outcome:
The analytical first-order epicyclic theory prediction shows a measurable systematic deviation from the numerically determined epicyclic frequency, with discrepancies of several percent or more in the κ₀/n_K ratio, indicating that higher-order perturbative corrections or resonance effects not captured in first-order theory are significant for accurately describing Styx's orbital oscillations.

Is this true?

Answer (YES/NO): NO